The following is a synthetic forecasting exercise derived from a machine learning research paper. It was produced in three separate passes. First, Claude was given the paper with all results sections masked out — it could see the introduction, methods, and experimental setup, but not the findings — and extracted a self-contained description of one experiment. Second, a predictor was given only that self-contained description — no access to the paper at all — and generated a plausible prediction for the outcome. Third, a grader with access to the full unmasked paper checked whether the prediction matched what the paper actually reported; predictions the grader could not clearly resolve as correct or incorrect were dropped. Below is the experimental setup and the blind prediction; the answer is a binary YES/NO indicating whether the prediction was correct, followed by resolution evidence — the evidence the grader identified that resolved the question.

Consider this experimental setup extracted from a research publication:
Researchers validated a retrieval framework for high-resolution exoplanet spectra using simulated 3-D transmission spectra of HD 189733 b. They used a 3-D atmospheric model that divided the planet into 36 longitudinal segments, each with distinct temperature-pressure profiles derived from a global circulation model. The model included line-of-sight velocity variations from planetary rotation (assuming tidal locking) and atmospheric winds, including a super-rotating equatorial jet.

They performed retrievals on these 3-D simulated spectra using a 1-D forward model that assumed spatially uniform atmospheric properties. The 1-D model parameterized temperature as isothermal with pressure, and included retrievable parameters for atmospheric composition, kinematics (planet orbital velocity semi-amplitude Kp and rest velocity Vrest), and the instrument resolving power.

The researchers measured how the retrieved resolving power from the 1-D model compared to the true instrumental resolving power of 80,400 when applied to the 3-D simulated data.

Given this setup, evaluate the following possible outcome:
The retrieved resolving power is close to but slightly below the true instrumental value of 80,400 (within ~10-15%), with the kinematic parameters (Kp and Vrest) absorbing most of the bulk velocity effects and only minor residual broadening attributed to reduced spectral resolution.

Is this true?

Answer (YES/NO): NO